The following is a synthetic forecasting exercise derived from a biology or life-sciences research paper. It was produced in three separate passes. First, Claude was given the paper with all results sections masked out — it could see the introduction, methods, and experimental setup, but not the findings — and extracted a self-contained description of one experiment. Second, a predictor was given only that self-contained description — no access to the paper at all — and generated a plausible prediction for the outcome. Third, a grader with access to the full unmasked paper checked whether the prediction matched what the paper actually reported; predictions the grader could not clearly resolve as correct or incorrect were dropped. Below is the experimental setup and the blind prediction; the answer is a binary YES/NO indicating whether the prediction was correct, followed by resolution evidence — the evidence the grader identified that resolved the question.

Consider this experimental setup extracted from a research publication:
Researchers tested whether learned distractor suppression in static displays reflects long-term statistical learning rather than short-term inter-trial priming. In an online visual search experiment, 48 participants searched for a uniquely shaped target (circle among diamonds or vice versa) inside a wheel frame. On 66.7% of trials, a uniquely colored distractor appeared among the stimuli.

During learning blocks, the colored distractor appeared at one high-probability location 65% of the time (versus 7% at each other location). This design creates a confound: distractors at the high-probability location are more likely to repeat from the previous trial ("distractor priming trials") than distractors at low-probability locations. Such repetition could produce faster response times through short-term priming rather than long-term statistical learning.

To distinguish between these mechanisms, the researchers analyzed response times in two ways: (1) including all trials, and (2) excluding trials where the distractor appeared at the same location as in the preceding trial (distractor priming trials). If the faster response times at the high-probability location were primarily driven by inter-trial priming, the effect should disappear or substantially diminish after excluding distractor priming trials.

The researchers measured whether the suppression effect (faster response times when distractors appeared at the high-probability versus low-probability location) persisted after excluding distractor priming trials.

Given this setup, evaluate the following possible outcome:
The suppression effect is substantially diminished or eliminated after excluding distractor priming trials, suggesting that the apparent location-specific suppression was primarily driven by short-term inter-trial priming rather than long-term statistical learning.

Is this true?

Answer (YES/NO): NO